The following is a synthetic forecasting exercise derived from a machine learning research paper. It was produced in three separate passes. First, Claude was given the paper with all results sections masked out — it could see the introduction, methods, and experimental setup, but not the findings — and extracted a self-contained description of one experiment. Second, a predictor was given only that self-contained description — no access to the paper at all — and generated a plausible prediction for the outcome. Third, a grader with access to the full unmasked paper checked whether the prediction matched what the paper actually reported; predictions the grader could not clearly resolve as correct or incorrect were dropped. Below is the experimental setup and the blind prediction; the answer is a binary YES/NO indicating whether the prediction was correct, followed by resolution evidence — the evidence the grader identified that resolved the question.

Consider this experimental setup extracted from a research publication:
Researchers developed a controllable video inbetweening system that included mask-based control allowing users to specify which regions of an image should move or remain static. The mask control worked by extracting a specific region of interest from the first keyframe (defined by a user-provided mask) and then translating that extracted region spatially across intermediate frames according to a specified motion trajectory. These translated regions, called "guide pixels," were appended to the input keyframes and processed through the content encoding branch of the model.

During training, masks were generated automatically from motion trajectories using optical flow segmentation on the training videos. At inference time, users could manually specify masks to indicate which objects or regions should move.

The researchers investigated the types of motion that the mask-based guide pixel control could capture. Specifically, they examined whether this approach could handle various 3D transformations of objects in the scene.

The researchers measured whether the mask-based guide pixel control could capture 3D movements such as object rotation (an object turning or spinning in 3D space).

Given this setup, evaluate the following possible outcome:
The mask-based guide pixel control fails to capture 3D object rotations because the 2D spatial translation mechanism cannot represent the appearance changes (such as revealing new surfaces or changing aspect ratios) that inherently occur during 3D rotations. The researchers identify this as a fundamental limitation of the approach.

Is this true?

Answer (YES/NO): YES